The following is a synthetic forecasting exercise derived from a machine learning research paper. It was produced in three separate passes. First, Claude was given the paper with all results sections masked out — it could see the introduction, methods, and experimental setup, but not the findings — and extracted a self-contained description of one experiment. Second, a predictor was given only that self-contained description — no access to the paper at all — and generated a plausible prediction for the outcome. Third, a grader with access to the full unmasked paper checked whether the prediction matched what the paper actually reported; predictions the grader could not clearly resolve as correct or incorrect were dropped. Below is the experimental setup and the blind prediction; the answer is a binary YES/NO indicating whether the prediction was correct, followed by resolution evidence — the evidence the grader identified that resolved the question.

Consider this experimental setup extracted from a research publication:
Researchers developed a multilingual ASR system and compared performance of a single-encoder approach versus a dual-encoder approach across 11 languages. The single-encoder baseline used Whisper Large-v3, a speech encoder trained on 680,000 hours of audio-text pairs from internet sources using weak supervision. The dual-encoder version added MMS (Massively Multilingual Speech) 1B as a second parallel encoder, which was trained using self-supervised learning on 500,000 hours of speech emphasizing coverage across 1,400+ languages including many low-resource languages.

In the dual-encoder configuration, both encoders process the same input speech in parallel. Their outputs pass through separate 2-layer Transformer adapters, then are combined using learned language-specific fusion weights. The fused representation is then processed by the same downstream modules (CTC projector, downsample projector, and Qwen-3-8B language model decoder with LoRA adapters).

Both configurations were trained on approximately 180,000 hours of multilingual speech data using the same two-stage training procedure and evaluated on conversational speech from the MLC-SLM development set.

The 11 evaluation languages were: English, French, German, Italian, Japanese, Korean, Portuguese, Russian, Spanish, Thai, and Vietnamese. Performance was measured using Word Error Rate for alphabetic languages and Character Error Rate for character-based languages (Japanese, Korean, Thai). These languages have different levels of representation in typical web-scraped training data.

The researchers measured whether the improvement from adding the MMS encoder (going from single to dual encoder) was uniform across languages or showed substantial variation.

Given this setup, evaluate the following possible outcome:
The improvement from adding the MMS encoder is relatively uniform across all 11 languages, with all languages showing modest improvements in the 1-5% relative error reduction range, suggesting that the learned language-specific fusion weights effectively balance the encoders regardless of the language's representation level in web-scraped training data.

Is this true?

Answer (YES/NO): NO